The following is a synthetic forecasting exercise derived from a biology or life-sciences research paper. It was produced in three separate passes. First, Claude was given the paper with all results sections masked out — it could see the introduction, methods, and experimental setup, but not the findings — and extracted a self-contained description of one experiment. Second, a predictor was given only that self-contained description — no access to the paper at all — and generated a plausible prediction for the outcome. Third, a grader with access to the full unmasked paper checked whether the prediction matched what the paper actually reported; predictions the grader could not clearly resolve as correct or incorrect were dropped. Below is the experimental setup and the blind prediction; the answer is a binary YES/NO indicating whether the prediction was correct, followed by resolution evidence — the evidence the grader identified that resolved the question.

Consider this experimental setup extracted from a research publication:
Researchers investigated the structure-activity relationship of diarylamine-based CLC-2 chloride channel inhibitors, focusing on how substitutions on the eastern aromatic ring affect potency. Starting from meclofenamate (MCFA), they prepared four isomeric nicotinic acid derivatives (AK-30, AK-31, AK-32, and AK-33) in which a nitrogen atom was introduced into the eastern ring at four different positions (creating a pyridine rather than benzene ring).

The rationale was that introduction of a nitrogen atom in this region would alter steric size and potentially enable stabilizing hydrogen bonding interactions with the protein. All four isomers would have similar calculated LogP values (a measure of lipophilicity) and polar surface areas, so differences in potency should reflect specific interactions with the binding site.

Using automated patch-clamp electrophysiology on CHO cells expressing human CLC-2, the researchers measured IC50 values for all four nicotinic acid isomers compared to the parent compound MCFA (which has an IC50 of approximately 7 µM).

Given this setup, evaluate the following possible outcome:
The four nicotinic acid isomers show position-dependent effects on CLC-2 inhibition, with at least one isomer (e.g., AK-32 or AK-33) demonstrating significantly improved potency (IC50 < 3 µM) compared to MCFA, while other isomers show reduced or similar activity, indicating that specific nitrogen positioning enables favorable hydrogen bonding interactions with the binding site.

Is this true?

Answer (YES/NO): YES